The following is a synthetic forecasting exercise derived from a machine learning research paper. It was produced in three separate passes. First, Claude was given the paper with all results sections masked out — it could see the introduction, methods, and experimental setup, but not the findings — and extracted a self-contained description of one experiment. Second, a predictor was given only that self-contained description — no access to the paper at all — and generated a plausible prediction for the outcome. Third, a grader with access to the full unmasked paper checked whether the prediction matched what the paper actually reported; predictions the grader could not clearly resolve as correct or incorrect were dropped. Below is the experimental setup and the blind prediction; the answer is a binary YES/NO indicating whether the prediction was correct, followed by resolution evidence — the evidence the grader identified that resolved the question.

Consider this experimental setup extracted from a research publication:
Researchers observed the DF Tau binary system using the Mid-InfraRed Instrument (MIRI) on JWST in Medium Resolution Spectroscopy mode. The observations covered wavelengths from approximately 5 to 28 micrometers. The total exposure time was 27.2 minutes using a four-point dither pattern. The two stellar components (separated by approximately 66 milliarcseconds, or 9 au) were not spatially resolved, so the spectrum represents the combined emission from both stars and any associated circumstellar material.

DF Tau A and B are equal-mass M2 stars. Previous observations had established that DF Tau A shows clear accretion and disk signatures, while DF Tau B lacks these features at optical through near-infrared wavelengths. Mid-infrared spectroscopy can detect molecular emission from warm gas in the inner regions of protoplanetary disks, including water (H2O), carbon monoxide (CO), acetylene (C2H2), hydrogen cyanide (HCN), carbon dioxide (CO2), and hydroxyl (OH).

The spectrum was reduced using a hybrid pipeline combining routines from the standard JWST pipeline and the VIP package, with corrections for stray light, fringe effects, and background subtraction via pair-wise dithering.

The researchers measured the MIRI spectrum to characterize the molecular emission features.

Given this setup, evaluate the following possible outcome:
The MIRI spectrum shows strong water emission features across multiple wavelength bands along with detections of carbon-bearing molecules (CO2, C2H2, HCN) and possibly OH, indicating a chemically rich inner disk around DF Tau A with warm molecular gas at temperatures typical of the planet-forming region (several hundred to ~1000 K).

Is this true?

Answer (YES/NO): YES